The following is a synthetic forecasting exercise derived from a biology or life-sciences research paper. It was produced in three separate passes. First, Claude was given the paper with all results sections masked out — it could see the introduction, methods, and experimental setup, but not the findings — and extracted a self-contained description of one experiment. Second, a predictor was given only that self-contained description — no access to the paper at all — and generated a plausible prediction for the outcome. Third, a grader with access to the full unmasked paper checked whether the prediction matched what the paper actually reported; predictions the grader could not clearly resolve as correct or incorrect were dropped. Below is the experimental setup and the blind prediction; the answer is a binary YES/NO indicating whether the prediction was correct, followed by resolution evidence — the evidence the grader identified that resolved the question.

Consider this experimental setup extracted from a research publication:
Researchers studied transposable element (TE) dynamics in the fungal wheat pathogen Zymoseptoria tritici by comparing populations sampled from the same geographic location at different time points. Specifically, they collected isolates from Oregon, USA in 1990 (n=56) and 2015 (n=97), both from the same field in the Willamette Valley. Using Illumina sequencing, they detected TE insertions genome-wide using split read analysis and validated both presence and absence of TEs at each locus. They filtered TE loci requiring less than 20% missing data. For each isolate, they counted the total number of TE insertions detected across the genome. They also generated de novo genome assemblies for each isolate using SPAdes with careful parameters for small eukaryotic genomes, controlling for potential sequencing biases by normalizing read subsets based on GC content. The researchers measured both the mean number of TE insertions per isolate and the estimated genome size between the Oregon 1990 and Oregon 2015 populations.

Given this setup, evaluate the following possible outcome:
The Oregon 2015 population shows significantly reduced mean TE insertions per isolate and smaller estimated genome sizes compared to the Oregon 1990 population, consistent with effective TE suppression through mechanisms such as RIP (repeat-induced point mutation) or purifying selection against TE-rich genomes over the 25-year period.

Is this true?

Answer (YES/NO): NO